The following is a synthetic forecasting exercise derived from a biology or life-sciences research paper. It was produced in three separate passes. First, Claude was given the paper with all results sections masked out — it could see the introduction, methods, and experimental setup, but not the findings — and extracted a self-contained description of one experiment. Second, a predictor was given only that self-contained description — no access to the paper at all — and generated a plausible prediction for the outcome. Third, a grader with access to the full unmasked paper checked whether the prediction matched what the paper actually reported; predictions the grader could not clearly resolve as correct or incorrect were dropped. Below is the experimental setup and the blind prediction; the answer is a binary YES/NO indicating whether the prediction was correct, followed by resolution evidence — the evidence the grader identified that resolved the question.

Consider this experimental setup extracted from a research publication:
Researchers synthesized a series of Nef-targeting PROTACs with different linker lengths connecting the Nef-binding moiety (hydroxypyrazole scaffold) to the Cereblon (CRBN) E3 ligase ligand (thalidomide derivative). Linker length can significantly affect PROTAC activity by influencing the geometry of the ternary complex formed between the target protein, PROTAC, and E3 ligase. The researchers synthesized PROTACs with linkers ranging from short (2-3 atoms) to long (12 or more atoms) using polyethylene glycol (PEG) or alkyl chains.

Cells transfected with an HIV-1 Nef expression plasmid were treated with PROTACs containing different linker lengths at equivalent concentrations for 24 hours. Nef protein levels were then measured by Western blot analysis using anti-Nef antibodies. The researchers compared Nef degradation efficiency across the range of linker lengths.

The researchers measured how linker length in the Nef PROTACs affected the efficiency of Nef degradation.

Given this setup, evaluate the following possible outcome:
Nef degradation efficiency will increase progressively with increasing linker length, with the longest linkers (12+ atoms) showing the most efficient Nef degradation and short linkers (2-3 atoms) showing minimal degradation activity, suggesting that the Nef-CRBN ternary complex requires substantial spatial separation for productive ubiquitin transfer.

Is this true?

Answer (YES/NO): NO